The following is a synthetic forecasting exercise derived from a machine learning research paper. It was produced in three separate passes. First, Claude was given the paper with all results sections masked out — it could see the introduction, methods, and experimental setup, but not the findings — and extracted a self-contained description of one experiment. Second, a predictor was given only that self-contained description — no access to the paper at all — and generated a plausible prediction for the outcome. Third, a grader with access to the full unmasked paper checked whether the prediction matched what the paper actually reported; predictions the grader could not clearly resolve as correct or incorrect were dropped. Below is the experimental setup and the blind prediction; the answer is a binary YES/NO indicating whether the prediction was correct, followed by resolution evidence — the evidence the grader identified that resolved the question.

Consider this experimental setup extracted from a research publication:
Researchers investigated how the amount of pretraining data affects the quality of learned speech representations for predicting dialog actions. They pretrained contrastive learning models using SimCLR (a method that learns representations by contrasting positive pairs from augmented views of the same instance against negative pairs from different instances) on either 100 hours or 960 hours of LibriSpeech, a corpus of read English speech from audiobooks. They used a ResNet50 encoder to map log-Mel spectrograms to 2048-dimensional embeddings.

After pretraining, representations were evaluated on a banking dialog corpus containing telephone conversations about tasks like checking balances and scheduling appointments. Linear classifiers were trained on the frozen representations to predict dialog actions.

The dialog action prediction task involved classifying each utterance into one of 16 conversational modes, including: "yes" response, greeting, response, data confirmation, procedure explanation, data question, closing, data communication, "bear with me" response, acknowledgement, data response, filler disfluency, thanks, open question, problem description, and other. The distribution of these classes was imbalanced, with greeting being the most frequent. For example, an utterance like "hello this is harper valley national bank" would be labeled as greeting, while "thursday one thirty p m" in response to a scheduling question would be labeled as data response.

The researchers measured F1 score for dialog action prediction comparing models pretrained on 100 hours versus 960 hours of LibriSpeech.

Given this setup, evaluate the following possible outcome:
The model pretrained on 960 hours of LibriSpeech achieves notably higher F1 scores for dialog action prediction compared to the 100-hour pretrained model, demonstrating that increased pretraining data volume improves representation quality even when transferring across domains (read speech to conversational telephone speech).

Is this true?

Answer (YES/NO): YES